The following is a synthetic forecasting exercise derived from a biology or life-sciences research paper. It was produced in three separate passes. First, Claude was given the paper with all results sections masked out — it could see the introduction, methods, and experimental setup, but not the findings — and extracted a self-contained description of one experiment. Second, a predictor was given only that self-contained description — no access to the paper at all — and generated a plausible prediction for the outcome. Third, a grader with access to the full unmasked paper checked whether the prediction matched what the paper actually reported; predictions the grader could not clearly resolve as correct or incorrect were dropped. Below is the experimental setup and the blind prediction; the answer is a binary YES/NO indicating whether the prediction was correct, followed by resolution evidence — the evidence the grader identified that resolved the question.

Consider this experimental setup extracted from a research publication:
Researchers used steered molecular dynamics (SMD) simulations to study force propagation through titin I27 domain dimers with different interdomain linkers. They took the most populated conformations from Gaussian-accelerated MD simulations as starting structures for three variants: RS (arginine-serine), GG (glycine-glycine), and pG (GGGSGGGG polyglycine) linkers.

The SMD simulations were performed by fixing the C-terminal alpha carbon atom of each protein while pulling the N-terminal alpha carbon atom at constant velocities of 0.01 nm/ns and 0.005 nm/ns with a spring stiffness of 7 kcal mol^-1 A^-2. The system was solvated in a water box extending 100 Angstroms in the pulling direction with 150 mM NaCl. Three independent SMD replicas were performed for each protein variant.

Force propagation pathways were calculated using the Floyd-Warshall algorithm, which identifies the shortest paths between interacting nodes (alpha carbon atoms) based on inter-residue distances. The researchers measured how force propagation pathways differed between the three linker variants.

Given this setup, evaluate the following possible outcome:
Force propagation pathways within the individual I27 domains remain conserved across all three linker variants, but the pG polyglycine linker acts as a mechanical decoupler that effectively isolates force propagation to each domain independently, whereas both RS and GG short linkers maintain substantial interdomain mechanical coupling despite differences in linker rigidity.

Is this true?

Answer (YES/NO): NO